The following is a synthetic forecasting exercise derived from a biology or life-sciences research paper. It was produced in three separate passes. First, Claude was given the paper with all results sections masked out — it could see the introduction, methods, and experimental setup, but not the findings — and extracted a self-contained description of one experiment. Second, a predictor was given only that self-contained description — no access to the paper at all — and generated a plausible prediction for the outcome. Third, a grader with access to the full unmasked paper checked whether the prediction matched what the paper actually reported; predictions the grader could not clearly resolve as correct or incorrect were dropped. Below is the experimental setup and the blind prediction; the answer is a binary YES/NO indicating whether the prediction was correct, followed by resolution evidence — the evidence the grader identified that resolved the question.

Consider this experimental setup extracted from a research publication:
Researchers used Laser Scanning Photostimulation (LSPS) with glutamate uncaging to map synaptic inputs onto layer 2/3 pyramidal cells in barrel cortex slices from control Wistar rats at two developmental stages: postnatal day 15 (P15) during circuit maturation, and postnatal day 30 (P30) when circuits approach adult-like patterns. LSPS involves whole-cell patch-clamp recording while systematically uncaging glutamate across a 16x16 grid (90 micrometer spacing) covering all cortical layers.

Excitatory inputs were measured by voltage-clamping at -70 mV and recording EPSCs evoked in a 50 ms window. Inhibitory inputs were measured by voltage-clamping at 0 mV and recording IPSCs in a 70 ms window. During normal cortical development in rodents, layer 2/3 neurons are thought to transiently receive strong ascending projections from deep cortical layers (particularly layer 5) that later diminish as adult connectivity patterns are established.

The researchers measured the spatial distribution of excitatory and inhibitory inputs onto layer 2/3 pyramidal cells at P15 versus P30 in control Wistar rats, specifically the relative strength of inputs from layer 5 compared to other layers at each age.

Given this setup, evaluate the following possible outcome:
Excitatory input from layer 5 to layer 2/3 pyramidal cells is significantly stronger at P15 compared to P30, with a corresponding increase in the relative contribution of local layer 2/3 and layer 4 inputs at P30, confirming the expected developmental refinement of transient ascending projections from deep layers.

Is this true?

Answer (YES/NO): YES